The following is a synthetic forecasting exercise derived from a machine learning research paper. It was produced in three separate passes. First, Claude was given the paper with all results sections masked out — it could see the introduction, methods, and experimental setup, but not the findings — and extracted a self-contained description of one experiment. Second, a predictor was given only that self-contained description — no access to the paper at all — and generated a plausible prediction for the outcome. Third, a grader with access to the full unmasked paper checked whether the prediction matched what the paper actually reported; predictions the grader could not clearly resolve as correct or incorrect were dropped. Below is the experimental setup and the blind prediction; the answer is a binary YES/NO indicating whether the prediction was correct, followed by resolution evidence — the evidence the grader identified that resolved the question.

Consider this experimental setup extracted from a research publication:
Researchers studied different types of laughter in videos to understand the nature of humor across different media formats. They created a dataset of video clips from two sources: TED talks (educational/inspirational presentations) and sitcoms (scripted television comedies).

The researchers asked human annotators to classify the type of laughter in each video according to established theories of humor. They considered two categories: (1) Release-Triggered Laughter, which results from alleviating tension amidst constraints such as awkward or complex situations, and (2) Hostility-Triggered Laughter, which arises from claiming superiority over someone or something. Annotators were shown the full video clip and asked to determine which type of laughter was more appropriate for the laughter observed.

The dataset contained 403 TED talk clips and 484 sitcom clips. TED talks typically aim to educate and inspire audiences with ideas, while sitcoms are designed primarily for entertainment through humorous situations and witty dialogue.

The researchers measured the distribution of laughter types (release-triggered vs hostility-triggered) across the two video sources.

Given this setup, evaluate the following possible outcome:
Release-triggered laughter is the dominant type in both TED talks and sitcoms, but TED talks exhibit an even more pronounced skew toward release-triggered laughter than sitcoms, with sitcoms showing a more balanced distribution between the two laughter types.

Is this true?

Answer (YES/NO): NO